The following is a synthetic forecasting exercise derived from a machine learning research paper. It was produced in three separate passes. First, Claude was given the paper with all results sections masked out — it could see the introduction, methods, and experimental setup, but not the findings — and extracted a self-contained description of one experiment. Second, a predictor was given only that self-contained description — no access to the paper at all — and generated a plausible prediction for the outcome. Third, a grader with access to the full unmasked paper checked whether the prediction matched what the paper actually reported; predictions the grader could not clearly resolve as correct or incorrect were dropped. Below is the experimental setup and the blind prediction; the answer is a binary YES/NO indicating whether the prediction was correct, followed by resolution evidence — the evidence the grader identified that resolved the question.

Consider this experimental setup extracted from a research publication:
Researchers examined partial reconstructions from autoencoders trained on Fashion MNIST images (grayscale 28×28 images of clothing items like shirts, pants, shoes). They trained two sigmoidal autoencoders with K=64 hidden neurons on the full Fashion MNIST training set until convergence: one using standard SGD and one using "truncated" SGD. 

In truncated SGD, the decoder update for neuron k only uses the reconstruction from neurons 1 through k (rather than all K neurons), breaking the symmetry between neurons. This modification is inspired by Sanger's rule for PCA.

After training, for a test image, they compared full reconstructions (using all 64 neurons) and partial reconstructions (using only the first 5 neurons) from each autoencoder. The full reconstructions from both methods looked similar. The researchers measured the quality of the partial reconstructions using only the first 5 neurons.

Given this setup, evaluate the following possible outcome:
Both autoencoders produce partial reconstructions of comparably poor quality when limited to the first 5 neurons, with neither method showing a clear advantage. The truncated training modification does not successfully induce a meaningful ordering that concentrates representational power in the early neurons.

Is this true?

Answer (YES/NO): NO